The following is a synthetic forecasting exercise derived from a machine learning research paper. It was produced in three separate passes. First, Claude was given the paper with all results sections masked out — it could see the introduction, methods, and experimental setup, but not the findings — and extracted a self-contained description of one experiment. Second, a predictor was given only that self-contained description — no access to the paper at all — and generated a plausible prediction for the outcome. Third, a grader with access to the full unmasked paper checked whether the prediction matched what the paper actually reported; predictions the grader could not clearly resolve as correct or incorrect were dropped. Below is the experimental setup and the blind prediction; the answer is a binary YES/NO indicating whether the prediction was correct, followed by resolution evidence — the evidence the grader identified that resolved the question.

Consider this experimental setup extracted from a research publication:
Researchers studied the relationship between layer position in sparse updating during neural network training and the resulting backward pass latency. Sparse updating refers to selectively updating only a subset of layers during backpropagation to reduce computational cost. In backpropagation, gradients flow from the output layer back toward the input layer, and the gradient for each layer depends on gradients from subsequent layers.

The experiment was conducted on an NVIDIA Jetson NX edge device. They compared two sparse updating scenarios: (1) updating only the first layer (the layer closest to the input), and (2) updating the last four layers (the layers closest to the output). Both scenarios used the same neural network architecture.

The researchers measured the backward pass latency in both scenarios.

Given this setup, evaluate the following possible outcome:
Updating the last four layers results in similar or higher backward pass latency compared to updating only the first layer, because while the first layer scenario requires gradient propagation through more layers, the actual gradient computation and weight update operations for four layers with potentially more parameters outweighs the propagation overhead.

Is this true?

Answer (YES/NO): YES